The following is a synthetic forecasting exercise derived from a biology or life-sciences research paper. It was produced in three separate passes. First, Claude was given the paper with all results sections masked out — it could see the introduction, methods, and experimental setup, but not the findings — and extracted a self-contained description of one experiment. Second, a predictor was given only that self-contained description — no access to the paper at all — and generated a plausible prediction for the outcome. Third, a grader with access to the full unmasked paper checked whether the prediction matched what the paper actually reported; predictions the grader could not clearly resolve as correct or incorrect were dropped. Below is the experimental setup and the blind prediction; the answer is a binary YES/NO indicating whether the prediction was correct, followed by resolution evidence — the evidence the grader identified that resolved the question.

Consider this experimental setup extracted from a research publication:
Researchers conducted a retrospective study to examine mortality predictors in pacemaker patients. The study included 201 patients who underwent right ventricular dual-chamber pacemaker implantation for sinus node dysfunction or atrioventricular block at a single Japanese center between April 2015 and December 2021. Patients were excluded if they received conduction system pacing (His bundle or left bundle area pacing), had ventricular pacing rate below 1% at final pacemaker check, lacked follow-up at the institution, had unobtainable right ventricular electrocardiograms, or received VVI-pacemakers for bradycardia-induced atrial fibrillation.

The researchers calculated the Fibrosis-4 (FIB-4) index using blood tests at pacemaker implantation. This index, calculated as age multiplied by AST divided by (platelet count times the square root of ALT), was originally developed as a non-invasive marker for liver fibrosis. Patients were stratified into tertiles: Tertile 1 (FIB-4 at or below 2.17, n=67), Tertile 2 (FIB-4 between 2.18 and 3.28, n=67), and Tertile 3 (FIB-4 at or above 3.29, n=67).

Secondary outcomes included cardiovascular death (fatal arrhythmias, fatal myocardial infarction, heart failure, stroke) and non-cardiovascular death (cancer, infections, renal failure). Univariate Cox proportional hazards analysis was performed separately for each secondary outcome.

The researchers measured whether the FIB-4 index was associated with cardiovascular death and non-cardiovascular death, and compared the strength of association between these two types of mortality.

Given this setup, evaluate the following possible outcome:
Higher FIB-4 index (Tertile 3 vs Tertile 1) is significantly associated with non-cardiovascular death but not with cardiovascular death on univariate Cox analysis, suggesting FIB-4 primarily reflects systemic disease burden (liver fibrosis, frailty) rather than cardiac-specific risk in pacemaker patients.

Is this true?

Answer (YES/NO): YES